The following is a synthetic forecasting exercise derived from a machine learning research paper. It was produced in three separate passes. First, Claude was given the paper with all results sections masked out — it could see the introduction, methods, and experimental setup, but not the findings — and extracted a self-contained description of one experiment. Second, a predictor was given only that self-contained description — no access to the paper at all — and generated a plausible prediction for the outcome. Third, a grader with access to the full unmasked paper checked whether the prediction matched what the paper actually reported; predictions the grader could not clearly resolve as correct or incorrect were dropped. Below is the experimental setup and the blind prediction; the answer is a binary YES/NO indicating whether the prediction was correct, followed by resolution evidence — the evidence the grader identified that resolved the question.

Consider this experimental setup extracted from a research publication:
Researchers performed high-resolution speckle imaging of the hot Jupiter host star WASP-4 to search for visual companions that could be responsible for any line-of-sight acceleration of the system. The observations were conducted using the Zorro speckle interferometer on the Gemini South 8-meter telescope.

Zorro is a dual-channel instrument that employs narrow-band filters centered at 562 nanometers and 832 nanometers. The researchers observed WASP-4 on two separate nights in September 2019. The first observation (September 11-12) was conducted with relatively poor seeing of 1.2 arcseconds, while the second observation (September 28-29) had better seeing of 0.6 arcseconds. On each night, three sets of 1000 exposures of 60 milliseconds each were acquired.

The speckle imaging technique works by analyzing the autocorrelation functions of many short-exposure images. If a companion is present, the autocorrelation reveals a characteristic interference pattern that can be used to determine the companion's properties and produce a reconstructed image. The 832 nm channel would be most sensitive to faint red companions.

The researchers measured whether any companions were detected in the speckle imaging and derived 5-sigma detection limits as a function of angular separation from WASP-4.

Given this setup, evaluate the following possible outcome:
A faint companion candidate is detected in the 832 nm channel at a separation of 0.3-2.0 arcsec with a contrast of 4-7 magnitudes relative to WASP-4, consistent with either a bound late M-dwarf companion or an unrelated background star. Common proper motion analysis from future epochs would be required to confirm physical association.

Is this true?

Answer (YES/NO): NO